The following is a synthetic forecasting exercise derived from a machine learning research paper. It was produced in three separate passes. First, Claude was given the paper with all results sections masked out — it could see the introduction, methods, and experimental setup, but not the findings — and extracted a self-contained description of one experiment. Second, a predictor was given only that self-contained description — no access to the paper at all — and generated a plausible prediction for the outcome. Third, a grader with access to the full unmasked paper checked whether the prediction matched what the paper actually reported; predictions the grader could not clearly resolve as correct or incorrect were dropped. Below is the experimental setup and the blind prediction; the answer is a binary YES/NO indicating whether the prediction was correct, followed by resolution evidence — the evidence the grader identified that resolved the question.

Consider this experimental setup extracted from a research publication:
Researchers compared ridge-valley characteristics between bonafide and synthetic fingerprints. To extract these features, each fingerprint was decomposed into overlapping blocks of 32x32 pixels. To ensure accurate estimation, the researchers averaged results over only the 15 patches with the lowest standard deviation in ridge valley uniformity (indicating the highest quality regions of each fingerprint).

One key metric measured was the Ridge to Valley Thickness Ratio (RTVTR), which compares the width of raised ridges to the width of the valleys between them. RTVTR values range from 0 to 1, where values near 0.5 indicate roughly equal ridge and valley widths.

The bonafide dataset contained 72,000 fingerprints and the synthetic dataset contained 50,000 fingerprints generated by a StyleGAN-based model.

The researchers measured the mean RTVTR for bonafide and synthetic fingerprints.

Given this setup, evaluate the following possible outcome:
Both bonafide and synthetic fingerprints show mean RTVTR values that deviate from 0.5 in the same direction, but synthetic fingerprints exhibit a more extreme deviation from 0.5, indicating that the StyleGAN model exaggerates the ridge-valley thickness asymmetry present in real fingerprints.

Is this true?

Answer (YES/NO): NO